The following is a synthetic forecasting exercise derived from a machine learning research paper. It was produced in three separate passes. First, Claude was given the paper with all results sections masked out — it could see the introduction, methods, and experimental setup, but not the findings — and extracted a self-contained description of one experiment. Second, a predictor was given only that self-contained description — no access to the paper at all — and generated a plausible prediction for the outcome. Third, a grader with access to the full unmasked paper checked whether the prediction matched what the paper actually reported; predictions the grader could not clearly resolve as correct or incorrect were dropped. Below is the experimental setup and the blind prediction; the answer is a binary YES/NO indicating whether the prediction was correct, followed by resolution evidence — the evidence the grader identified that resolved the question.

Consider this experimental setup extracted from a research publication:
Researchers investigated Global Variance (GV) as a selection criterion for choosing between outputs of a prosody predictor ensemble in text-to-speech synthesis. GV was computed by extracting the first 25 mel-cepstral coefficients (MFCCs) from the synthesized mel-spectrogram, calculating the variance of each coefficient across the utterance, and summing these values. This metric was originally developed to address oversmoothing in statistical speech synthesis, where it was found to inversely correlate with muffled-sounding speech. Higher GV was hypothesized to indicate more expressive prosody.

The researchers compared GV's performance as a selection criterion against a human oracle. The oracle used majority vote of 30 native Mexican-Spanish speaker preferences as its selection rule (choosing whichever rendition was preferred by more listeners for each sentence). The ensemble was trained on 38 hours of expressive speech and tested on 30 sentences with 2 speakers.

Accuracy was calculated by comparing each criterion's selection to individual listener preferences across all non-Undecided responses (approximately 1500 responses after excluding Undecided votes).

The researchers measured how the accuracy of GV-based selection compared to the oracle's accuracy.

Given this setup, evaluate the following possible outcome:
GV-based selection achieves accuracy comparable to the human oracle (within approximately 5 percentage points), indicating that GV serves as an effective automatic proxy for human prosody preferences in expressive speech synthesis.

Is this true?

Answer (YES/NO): NO